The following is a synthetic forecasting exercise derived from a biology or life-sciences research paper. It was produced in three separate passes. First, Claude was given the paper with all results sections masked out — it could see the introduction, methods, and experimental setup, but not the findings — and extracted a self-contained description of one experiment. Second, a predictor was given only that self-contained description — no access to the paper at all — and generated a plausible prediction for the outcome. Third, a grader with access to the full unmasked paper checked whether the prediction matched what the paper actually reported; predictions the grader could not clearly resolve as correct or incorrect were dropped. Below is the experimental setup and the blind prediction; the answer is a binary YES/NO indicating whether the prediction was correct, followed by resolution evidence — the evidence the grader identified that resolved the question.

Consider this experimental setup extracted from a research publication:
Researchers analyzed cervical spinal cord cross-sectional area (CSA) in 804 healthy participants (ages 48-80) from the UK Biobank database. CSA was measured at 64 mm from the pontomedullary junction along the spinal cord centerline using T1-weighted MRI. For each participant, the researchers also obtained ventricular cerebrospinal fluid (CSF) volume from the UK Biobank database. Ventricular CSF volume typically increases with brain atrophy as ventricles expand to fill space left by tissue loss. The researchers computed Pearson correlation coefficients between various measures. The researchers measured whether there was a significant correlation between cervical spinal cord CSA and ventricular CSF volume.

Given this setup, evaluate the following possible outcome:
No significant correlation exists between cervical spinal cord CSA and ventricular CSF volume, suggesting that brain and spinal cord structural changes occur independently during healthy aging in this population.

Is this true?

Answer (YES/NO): YES